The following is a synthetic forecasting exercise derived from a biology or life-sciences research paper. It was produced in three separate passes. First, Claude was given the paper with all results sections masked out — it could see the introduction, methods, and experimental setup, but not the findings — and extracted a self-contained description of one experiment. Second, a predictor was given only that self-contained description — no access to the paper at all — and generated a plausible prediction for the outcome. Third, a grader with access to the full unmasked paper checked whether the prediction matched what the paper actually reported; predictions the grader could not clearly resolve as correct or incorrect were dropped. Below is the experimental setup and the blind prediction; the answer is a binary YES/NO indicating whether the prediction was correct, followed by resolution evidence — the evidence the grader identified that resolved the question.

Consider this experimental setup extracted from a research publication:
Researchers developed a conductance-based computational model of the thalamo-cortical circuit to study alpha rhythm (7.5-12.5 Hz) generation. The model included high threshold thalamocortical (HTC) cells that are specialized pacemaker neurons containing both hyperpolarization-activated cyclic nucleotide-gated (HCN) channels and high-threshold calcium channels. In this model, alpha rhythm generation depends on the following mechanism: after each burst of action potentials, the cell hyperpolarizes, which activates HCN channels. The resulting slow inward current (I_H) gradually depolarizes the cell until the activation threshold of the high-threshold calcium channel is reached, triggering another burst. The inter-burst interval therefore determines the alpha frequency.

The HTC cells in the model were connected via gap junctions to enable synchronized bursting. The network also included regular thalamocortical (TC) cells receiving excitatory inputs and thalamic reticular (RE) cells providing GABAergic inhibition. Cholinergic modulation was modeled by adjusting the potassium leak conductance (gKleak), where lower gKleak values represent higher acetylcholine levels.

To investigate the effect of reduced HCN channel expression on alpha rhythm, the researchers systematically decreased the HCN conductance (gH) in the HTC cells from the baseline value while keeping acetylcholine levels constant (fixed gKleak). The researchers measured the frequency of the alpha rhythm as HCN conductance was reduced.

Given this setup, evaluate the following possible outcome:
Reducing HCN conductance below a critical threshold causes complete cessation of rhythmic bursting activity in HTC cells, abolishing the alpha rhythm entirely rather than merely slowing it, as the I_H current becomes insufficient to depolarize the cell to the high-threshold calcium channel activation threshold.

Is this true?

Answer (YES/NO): NO